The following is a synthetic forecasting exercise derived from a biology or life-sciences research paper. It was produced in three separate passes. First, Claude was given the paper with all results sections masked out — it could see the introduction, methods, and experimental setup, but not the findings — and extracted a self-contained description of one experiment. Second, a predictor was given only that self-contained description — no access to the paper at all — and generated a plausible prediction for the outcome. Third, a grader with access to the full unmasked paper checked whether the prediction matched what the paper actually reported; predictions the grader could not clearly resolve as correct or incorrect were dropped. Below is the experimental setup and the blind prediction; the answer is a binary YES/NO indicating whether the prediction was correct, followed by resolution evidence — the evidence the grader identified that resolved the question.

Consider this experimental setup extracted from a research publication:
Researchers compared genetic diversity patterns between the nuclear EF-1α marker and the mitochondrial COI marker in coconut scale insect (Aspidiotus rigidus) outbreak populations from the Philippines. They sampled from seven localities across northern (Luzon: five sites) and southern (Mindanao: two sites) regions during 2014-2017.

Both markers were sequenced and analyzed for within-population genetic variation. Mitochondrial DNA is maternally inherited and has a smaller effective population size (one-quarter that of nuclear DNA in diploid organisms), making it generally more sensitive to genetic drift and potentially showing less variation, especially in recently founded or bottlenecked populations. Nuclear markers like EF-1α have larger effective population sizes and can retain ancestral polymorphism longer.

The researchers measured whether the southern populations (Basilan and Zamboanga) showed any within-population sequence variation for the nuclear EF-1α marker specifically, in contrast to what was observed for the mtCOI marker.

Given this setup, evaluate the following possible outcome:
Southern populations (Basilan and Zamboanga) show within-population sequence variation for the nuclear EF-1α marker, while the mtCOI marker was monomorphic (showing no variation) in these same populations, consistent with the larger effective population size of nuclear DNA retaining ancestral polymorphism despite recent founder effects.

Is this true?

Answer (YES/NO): NO